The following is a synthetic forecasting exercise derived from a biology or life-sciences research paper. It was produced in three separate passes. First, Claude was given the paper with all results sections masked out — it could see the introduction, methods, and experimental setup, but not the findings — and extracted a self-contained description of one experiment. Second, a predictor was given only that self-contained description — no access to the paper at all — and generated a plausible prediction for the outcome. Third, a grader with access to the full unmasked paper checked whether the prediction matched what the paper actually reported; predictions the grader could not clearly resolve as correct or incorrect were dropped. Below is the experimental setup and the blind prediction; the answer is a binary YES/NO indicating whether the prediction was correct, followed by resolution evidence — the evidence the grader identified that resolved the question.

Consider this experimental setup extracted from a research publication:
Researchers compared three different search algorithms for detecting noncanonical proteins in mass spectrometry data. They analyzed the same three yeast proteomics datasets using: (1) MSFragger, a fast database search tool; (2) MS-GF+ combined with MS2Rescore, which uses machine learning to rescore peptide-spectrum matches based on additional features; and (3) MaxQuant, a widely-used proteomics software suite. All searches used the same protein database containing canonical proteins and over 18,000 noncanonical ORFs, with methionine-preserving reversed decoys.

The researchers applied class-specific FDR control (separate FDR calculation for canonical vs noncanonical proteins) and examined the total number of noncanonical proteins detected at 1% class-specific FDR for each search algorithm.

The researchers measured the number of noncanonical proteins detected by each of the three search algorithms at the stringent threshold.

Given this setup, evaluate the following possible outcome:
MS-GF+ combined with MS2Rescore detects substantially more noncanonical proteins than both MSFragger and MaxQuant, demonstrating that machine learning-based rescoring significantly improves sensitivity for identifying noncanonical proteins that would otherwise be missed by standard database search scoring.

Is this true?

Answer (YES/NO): NO